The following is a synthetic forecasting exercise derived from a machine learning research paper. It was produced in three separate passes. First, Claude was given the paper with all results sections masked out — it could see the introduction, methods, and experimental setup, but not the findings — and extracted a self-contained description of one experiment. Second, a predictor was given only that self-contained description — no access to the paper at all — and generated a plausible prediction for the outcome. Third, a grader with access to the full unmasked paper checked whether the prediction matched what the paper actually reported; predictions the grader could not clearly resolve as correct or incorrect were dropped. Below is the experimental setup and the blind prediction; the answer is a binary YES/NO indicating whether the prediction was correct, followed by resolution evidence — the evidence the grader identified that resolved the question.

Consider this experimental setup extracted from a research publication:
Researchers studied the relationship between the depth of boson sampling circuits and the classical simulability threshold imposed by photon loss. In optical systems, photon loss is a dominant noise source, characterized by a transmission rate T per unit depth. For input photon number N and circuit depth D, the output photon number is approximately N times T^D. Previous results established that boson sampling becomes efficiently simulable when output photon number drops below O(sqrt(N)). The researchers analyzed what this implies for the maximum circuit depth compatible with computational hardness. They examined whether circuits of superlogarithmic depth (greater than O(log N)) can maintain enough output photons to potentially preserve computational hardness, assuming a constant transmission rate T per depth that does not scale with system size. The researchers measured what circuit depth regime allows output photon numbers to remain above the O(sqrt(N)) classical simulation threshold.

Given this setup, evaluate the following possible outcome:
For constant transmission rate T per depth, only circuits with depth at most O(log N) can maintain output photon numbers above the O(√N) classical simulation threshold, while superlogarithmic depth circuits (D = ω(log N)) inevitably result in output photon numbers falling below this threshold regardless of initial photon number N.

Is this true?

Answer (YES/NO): YES